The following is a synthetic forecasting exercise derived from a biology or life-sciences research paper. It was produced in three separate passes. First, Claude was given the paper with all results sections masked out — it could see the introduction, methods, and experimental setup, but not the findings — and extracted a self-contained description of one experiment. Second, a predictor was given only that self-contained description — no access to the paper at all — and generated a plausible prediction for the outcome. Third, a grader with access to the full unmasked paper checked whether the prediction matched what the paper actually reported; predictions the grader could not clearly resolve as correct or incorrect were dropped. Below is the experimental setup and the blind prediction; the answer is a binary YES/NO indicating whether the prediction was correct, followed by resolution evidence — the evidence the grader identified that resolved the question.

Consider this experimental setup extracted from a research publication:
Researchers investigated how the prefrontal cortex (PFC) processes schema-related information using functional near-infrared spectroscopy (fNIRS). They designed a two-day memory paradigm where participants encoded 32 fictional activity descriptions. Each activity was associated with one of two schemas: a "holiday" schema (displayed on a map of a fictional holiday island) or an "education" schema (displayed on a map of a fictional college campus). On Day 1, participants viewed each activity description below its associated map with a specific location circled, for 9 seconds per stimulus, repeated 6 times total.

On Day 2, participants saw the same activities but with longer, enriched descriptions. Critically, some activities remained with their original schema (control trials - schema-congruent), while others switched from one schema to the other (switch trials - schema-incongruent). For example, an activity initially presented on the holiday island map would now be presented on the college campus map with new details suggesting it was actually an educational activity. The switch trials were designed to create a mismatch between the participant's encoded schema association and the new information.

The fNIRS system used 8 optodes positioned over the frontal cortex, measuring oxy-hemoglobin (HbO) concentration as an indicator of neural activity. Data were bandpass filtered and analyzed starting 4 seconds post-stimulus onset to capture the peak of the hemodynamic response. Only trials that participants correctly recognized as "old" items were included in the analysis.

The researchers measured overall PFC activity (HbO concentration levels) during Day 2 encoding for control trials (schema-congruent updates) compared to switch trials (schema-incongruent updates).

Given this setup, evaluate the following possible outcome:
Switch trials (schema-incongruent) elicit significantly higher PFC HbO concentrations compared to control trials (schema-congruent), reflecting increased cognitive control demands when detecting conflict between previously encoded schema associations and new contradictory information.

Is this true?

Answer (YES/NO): NO